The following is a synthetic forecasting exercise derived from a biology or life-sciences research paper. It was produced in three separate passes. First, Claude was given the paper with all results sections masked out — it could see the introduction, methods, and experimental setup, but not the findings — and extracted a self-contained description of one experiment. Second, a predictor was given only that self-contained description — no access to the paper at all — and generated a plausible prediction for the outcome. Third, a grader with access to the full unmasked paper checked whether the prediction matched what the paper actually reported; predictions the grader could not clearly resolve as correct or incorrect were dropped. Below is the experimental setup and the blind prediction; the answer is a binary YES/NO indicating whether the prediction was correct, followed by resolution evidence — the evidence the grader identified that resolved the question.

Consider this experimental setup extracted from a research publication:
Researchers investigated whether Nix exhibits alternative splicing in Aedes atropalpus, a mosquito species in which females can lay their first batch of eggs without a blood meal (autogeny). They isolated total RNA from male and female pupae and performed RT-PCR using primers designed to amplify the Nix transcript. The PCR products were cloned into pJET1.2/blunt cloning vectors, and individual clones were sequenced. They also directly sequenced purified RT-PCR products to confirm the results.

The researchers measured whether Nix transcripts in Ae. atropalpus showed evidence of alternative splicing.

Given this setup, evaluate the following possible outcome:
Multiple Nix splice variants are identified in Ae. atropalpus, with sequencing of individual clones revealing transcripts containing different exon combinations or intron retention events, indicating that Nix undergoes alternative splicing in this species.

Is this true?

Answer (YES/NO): YES